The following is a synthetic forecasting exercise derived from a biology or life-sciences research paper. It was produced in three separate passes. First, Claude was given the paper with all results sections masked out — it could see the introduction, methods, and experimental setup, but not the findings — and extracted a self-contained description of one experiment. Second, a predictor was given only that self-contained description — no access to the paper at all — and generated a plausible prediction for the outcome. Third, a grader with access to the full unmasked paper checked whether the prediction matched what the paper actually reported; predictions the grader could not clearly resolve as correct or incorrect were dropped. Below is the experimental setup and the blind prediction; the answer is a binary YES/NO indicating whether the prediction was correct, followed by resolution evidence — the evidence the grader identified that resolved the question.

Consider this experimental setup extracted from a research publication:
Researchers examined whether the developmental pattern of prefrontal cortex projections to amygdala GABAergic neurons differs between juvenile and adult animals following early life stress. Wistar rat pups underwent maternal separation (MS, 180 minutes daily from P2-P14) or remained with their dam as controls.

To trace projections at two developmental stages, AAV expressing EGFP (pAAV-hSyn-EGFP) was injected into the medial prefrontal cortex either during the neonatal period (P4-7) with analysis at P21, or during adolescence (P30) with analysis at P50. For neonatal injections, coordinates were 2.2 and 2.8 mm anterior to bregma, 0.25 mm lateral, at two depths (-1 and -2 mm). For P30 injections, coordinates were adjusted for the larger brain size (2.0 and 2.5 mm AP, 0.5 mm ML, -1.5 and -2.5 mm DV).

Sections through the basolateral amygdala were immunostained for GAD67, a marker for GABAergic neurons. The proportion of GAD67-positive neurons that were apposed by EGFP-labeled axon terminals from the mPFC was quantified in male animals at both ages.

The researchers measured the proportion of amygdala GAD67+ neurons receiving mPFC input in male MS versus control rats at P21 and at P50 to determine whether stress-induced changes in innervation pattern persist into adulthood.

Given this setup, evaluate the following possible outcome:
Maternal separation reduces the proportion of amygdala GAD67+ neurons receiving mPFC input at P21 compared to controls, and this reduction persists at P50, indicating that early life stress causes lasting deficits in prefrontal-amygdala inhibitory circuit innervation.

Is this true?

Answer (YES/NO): NO